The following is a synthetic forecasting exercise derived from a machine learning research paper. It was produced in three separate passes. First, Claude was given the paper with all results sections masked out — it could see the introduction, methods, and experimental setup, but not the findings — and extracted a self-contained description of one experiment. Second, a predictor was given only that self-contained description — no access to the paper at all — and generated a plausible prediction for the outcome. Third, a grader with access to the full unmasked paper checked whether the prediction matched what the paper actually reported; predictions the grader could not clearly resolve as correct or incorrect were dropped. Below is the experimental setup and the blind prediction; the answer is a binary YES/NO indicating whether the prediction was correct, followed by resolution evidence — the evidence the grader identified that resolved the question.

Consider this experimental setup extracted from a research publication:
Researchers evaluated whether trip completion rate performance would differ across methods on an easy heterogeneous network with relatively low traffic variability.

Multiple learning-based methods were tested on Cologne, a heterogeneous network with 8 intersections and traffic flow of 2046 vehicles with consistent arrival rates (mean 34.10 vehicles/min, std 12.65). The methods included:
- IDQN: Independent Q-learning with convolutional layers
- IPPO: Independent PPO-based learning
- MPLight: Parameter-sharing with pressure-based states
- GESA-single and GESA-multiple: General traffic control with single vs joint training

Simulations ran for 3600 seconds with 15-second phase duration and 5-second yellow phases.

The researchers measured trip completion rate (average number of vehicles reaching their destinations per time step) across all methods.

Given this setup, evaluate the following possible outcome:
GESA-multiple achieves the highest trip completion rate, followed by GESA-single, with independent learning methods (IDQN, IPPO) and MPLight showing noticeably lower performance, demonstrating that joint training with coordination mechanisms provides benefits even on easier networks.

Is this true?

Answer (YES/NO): NO